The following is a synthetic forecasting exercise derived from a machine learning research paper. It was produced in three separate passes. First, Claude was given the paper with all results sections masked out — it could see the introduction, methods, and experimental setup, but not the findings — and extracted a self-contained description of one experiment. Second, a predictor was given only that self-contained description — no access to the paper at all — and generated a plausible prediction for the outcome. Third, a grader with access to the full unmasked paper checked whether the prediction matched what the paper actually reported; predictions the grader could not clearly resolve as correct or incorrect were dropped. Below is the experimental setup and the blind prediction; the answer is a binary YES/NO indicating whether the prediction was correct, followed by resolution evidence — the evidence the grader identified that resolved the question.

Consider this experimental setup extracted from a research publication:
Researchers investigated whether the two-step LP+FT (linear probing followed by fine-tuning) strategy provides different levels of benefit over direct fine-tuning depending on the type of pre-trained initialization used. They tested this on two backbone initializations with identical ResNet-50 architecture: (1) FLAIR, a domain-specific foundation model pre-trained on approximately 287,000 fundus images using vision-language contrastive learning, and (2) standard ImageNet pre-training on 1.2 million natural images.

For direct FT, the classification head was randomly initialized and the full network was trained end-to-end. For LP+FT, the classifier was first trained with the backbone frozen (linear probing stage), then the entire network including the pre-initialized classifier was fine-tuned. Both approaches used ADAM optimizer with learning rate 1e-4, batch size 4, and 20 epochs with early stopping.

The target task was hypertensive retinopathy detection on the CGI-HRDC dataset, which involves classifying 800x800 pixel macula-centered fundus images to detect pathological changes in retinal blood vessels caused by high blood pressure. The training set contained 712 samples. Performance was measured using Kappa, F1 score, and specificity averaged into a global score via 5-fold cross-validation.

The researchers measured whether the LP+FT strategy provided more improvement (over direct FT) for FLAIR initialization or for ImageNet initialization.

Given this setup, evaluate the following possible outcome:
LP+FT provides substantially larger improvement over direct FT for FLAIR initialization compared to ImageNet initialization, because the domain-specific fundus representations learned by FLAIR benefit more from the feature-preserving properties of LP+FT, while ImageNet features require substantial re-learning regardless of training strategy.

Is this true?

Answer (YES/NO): YES